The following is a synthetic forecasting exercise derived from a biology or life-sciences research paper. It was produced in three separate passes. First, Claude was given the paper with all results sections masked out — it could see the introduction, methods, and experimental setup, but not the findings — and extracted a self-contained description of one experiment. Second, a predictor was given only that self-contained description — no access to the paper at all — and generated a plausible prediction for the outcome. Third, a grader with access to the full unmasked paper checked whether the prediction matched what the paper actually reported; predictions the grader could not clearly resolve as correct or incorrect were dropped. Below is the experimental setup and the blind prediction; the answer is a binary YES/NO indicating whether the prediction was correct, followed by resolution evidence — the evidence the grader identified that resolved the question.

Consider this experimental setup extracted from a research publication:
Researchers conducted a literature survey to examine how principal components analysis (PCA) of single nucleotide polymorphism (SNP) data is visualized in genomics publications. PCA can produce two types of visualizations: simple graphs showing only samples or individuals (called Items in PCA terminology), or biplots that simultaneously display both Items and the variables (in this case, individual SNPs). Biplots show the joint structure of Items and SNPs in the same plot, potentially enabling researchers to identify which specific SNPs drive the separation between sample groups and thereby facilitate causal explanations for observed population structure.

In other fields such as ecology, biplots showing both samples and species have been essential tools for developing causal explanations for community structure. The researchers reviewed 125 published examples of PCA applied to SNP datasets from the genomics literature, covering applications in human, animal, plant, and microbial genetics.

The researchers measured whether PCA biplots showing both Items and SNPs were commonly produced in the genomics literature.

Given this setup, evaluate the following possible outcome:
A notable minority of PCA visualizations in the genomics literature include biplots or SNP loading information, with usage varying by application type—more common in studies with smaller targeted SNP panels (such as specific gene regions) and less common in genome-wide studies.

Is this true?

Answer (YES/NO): NO